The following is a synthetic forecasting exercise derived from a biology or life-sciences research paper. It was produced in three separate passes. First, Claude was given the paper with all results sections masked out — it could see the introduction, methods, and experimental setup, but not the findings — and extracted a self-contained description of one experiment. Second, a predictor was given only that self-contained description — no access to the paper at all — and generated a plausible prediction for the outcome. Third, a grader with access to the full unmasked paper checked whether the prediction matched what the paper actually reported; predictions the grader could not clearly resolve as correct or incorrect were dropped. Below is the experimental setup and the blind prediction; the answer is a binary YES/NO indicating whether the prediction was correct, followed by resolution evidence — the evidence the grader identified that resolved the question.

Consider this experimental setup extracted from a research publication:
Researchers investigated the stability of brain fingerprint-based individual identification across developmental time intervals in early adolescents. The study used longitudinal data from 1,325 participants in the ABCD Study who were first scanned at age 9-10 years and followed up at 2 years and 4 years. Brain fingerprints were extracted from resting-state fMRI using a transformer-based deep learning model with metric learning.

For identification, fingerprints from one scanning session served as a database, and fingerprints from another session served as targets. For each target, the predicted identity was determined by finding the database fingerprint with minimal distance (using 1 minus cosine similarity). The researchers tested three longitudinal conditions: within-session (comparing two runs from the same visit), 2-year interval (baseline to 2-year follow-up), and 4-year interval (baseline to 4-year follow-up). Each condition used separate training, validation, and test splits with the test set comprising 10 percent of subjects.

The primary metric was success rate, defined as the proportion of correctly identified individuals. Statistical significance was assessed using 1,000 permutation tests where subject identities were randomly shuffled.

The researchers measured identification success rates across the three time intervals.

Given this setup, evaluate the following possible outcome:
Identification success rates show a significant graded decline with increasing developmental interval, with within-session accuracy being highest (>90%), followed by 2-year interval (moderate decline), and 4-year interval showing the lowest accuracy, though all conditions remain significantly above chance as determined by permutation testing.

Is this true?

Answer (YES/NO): YES